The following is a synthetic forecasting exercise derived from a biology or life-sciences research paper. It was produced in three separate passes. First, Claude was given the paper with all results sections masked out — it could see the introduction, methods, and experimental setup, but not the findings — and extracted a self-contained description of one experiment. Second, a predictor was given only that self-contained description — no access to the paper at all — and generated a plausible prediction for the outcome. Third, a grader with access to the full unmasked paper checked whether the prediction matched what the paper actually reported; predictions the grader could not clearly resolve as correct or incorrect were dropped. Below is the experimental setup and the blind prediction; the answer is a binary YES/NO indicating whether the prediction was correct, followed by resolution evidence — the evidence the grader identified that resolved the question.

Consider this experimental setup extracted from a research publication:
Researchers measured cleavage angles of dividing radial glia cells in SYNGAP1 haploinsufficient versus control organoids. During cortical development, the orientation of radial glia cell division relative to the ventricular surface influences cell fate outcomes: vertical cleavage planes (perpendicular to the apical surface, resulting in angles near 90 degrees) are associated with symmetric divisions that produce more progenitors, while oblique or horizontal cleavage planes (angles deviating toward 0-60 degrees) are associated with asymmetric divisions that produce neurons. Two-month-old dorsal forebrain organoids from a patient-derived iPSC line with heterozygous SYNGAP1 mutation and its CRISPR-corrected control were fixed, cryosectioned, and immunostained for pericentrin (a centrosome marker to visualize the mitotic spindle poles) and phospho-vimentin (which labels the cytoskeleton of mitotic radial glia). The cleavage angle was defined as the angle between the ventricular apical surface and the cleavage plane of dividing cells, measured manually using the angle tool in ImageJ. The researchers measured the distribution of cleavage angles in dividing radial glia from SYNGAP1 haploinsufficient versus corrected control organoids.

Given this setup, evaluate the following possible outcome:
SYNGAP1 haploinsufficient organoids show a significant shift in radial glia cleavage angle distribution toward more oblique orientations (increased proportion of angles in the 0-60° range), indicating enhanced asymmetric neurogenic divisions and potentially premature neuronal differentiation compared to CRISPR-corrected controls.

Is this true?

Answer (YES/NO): YES